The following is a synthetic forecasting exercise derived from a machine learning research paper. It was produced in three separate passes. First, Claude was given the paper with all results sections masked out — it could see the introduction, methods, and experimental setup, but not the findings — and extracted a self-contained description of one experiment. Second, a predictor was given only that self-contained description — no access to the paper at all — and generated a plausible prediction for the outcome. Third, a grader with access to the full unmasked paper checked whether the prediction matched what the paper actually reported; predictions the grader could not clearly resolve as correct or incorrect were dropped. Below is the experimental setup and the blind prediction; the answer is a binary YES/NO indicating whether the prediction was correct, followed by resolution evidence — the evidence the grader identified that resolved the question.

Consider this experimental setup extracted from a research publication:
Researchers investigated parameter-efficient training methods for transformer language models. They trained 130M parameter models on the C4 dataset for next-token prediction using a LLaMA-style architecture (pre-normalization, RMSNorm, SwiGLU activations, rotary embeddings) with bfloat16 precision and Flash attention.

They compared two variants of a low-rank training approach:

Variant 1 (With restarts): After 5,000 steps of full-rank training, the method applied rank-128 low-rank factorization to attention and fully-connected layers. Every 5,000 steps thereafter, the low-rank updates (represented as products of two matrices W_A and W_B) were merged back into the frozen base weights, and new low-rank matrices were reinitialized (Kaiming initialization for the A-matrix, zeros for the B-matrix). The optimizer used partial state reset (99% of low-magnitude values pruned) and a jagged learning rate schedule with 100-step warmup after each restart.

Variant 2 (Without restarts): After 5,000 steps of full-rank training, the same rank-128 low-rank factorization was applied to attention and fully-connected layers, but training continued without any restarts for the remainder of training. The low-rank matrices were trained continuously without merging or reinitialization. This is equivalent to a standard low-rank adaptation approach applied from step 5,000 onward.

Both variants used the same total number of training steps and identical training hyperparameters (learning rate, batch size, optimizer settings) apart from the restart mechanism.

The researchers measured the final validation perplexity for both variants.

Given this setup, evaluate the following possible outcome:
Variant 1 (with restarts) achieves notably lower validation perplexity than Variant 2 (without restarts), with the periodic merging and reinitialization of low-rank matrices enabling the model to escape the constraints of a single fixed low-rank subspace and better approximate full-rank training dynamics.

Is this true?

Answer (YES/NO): YES